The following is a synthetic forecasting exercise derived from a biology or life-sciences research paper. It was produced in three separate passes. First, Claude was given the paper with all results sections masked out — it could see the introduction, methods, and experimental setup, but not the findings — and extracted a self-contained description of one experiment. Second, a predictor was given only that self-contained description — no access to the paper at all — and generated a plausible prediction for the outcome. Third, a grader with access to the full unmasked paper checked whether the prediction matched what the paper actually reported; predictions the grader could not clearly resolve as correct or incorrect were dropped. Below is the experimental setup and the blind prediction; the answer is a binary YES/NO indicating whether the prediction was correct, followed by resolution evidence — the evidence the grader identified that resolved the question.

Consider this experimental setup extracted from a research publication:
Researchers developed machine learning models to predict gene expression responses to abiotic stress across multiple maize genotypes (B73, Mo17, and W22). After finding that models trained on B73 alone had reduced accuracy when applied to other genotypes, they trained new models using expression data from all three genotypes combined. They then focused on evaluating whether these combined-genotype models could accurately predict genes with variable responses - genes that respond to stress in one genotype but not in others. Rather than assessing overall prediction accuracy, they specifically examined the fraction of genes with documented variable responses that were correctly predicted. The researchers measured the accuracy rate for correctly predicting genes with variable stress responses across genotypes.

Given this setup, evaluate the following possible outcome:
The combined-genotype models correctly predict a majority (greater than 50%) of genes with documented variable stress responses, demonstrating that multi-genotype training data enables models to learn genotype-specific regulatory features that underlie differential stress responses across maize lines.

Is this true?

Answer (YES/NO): NO